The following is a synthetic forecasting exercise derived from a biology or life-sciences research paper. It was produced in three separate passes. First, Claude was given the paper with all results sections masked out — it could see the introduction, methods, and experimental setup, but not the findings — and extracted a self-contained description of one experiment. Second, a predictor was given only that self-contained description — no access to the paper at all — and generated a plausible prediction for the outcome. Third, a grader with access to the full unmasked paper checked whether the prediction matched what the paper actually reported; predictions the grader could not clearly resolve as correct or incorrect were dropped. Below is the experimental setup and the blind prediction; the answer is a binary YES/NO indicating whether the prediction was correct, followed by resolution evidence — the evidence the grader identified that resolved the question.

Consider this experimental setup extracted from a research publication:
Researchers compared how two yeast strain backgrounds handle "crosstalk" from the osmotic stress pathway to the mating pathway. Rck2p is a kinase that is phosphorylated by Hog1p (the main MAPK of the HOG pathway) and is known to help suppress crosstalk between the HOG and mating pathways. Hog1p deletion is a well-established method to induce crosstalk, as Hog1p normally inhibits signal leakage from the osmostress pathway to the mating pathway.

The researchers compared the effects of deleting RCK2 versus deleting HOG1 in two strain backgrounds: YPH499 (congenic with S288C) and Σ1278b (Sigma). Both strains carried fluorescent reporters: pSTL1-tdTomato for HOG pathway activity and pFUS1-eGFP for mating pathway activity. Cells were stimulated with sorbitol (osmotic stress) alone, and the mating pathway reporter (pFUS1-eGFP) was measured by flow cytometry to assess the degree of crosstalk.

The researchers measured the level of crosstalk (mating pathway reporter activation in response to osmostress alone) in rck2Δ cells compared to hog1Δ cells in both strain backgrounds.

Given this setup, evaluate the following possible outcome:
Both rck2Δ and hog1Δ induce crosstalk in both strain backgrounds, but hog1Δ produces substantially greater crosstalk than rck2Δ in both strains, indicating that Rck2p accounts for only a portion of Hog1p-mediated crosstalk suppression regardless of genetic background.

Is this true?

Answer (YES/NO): NO